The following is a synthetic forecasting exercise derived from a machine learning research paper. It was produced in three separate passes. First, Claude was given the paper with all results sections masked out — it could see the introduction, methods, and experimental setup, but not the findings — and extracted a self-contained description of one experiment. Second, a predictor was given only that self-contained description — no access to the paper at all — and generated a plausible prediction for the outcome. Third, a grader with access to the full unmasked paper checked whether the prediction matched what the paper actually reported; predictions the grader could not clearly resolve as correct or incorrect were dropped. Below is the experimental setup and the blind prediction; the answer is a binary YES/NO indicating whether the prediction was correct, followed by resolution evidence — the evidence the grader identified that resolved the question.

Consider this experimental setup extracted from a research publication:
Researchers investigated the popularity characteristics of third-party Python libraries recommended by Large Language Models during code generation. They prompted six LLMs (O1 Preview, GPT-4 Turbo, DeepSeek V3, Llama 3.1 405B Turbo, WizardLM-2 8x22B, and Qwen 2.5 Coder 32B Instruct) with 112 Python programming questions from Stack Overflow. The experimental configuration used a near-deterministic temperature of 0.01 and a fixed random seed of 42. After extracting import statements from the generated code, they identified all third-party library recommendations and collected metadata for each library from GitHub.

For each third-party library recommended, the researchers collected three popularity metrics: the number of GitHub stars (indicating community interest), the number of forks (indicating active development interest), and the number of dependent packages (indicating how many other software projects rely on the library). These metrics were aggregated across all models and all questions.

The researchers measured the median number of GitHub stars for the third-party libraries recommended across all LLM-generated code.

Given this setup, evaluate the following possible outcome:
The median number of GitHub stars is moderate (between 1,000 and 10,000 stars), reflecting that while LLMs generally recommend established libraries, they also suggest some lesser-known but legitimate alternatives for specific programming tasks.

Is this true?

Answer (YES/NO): YES